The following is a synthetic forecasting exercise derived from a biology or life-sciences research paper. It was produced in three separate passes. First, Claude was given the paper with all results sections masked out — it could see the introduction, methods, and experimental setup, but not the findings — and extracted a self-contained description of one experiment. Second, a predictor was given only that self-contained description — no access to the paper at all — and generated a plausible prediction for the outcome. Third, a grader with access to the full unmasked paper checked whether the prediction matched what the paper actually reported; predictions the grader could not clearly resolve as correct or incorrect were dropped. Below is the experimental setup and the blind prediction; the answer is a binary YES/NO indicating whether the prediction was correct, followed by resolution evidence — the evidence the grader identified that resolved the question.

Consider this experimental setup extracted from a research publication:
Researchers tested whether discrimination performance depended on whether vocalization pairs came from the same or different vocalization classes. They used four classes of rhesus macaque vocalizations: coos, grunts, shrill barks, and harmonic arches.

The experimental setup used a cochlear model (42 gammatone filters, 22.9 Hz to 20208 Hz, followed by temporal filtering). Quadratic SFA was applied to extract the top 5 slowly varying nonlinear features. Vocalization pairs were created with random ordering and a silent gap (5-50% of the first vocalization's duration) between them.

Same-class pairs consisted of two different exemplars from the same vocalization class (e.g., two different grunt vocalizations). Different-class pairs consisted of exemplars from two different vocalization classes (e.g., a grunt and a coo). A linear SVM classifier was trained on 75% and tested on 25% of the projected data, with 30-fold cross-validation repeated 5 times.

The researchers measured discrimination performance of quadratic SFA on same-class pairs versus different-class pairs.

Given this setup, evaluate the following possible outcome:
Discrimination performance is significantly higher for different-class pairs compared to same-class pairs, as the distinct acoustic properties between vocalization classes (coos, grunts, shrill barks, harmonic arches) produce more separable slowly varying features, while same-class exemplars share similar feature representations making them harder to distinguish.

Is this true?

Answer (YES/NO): NO